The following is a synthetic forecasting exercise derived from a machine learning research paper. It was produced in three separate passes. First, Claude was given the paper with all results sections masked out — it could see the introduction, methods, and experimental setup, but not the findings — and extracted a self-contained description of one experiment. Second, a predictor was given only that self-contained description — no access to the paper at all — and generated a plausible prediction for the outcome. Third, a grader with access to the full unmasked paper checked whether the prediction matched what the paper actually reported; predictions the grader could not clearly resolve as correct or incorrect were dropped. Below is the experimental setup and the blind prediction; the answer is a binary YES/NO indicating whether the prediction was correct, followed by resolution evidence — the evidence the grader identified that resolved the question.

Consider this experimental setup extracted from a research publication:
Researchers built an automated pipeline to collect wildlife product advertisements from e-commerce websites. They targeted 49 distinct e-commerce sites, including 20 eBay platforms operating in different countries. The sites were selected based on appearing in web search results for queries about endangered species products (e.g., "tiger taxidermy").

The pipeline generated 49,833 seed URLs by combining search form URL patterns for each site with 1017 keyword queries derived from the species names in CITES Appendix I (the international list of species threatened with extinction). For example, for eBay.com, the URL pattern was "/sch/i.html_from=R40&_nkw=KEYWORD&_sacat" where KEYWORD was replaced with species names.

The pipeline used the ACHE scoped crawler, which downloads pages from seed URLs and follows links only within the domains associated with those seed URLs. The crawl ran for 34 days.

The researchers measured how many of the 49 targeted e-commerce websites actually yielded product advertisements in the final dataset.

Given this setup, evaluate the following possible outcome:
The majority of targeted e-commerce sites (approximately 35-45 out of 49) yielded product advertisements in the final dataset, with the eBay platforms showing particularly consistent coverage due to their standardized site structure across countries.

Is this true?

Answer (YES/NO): YES